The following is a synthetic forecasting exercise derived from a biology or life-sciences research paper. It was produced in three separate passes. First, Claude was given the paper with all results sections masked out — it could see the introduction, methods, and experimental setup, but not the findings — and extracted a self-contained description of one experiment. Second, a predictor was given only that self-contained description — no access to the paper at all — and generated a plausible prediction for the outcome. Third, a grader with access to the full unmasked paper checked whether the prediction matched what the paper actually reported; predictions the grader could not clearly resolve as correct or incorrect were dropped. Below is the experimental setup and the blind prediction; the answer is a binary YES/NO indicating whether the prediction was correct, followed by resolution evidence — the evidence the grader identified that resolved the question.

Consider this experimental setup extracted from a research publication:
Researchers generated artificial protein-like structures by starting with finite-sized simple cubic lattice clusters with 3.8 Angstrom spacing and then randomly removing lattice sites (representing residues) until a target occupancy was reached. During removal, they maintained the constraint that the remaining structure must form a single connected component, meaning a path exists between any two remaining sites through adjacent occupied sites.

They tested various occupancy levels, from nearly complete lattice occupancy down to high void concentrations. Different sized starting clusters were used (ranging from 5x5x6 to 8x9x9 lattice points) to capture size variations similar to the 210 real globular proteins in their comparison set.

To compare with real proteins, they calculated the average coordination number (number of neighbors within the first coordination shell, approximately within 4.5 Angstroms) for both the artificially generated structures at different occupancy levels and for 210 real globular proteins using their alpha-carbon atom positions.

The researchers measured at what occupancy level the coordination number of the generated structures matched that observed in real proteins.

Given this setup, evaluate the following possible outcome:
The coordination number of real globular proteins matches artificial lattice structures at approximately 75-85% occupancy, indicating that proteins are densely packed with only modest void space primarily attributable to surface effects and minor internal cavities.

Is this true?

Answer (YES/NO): NO